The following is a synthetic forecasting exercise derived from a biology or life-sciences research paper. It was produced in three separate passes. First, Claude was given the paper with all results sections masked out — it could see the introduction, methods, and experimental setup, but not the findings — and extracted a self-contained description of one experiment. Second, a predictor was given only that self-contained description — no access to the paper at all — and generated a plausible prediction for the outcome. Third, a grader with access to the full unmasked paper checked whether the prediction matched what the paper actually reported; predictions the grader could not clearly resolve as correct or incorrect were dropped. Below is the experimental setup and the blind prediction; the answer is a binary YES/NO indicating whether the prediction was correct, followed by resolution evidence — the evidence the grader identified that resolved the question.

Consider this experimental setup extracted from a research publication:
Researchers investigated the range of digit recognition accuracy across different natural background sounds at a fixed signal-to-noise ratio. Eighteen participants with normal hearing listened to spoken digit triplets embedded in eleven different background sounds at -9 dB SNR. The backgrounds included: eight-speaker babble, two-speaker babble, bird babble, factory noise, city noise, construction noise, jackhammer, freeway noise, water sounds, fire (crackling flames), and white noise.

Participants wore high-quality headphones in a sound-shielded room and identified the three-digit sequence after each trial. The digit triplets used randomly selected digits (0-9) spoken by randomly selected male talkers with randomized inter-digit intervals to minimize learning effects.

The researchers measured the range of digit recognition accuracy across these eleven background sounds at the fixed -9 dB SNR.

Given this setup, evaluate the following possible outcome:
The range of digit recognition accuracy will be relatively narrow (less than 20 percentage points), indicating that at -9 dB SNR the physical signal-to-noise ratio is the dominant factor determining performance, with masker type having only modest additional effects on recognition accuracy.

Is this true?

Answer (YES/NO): NO